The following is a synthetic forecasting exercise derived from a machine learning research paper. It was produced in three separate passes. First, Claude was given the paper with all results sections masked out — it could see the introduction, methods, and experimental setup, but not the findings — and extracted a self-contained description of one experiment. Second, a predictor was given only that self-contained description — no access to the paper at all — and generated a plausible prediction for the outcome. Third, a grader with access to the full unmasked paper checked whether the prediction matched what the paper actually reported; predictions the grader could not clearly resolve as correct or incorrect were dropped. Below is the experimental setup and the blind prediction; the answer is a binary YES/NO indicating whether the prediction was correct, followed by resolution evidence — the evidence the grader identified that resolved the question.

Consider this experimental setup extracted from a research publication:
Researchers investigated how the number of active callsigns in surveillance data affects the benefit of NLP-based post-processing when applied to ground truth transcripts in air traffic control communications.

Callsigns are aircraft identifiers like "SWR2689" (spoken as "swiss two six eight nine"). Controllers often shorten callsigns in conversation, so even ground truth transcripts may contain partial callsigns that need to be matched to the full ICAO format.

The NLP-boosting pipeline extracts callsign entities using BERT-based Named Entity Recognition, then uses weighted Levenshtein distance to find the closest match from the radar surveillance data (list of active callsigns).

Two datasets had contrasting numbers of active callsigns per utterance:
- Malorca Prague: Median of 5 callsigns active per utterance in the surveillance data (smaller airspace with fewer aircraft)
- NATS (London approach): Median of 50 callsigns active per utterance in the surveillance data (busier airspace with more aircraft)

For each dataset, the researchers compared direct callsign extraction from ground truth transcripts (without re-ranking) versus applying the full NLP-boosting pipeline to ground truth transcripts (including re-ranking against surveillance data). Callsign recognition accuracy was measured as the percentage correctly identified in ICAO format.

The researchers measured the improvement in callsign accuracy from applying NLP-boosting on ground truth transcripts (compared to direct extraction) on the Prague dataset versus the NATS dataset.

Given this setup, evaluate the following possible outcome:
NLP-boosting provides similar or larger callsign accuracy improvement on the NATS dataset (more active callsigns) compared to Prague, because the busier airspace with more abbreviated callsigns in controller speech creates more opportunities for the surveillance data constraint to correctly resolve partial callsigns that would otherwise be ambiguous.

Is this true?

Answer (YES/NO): YES